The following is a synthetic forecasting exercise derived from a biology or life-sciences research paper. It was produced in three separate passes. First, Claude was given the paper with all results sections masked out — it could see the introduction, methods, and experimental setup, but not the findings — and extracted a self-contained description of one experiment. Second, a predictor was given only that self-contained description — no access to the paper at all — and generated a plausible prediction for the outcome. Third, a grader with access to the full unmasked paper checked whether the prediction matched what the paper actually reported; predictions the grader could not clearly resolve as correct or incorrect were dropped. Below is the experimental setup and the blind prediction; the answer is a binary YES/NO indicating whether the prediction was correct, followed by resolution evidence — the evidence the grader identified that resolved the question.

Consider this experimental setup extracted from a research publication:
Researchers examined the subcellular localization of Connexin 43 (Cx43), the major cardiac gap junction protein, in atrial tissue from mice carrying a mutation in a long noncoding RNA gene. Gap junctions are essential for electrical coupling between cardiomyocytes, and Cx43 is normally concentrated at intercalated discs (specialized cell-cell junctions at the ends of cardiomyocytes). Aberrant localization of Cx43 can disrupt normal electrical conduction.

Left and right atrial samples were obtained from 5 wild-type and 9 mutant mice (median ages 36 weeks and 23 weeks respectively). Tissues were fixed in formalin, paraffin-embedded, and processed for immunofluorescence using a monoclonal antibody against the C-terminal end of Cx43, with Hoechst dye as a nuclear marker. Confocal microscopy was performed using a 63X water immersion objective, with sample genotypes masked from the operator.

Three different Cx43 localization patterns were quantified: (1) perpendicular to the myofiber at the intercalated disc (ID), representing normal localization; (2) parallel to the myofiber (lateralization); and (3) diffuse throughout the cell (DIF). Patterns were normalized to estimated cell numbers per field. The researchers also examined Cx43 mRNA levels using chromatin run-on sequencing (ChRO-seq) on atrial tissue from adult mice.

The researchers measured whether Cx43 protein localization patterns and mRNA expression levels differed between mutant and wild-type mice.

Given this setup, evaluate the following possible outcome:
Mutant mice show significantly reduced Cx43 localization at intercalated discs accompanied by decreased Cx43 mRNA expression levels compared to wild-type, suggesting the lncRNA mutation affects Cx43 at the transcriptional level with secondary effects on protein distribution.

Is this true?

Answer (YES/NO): NO